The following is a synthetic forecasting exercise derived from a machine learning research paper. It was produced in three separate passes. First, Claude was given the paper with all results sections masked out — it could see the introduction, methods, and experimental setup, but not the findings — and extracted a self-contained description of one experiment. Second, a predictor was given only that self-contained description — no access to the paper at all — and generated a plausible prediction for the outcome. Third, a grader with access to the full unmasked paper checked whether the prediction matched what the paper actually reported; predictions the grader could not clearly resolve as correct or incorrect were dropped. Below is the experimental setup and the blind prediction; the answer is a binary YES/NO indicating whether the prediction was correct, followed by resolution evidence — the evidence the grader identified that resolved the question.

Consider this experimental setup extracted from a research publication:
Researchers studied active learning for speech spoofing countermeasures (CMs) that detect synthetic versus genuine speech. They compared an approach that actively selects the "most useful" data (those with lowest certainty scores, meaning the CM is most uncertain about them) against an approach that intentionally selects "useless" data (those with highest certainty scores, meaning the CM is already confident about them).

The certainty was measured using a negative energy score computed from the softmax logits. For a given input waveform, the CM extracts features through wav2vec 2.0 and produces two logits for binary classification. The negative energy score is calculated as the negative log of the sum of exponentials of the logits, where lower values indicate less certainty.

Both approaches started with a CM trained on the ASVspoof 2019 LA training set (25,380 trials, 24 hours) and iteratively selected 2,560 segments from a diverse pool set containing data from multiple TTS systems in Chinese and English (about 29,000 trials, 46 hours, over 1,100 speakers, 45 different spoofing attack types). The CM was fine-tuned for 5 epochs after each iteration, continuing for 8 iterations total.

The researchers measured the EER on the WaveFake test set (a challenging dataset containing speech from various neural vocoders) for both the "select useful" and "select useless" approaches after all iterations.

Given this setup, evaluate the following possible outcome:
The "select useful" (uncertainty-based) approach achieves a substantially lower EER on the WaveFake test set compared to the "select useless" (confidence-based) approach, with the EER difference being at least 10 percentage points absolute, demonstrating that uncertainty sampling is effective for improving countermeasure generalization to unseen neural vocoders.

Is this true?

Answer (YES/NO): NO